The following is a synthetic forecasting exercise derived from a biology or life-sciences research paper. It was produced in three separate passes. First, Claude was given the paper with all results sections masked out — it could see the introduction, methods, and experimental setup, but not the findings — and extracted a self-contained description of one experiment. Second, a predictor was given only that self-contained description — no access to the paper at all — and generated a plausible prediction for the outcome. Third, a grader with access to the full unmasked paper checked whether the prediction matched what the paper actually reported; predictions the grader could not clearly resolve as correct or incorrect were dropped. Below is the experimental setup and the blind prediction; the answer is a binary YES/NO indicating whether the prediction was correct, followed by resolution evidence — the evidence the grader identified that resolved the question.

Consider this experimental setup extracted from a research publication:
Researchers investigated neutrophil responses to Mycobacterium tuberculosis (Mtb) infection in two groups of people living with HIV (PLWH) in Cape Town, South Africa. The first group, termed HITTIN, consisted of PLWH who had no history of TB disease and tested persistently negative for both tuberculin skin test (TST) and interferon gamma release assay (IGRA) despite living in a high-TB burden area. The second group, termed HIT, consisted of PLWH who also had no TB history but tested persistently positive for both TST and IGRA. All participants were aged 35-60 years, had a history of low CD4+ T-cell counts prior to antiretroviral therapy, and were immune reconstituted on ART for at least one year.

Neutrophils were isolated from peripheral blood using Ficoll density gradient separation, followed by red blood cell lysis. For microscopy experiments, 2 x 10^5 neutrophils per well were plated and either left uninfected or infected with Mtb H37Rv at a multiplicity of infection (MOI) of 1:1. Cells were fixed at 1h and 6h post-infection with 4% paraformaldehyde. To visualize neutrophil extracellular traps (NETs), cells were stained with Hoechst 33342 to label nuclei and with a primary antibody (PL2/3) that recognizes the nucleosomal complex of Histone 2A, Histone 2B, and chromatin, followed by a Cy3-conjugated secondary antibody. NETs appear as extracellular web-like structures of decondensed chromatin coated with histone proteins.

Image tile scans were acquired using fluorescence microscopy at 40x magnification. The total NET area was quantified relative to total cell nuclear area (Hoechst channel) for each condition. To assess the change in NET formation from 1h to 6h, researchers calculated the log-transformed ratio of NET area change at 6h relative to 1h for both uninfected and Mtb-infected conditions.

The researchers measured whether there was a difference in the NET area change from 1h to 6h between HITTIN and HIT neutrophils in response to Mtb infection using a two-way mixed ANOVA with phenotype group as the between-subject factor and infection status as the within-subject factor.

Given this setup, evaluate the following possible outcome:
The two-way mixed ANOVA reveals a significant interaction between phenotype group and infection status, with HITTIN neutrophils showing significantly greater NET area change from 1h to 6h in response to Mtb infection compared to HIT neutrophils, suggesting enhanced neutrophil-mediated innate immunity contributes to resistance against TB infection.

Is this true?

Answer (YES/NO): NO